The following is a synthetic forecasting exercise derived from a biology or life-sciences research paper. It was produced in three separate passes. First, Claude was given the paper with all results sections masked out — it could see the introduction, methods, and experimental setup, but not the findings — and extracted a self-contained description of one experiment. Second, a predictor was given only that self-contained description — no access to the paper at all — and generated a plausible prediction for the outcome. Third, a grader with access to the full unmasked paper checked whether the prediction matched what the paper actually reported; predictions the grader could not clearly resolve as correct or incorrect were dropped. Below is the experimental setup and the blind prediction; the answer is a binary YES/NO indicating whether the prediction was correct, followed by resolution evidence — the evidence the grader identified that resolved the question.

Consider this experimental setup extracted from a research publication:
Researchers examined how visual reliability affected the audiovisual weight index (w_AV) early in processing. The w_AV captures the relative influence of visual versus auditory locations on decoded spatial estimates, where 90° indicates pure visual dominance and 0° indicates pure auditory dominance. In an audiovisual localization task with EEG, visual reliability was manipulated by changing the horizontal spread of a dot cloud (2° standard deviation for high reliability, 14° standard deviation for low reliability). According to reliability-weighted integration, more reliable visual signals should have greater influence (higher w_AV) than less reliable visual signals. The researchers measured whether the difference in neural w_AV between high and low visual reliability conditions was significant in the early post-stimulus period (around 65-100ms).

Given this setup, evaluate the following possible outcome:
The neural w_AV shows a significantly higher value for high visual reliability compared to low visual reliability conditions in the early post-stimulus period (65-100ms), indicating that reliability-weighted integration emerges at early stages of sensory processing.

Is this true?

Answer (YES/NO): YES